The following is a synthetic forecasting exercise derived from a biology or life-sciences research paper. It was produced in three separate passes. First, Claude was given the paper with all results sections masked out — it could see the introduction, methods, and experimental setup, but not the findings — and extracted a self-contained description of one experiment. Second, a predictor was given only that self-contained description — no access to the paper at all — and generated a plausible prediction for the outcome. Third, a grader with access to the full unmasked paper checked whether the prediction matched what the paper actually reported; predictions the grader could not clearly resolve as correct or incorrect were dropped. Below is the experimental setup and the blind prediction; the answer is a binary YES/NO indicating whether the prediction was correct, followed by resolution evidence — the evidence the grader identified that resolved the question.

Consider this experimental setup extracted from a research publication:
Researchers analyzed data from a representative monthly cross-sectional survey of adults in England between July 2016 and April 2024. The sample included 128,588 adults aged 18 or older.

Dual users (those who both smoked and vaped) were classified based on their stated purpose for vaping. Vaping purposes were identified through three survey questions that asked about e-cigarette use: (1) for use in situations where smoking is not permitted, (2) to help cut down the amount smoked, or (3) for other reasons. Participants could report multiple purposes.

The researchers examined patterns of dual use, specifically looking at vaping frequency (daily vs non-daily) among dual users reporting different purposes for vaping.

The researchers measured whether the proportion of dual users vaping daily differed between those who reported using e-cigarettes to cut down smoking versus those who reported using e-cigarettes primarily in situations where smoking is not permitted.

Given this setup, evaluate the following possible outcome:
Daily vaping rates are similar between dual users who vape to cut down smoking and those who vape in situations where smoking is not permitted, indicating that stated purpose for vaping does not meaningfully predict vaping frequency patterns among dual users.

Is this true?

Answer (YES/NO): NO